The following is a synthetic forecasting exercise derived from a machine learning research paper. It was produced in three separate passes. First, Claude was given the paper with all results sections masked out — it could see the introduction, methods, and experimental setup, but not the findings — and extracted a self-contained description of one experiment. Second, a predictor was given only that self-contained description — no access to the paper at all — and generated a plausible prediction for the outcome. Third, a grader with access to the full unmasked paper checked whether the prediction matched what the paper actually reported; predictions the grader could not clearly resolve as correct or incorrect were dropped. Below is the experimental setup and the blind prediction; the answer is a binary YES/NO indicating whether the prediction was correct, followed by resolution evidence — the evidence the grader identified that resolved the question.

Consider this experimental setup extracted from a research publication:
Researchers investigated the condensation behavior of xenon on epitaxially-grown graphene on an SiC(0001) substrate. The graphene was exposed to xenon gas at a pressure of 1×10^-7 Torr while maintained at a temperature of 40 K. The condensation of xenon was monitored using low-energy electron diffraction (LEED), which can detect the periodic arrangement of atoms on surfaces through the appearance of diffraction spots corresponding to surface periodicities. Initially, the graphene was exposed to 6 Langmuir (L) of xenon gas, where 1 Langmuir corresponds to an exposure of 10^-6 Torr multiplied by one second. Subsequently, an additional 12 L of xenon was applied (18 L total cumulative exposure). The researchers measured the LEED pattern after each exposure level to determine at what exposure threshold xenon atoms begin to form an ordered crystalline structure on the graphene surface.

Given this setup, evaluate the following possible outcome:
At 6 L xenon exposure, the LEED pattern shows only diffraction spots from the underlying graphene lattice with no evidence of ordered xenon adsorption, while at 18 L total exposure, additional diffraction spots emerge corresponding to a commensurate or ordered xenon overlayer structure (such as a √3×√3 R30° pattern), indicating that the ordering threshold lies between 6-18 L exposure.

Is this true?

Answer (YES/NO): NO